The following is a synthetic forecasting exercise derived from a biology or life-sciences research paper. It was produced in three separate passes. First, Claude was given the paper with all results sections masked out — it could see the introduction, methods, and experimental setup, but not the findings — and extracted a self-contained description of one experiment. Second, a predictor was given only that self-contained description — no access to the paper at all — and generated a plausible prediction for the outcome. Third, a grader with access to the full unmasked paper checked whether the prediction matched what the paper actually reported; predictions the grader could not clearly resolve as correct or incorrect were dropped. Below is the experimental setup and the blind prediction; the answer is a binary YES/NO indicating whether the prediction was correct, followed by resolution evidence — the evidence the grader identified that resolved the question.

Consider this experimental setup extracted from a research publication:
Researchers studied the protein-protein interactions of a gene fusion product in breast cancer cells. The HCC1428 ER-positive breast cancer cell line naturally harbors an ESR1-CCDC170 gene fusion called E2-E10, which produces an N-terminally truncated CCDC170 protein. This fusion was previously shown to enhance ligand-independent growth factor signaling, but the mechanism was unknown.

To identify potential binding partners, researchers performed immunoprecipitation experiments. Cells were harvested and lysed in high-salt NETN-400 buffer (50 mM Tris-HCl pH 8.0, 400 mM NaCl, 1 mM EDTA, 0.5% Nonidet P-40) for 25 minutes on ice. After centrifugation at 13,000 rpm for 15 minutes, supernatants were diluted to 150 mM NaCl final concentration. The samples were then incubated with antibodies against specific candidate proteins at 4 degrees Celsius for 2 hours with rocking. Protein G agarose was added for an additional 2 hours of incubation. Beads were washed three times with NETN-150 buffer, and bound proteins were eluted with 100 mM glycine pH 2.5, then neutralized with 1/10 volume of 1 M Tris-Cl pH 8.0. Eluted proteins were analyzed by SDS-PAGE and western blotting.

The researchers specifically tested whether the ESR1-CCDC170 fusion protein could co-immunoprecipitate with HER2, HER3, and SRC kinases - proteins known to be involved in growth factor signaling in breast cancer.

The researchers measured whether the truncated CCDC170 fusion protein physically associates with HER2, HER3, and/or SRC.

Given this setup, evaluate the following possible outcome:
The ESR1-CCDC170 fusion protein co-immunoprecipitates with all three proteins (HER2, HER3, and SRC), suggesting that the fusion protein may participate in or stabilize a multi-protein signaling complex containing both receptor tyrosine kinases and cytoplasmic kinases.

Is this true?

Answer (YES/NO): YES